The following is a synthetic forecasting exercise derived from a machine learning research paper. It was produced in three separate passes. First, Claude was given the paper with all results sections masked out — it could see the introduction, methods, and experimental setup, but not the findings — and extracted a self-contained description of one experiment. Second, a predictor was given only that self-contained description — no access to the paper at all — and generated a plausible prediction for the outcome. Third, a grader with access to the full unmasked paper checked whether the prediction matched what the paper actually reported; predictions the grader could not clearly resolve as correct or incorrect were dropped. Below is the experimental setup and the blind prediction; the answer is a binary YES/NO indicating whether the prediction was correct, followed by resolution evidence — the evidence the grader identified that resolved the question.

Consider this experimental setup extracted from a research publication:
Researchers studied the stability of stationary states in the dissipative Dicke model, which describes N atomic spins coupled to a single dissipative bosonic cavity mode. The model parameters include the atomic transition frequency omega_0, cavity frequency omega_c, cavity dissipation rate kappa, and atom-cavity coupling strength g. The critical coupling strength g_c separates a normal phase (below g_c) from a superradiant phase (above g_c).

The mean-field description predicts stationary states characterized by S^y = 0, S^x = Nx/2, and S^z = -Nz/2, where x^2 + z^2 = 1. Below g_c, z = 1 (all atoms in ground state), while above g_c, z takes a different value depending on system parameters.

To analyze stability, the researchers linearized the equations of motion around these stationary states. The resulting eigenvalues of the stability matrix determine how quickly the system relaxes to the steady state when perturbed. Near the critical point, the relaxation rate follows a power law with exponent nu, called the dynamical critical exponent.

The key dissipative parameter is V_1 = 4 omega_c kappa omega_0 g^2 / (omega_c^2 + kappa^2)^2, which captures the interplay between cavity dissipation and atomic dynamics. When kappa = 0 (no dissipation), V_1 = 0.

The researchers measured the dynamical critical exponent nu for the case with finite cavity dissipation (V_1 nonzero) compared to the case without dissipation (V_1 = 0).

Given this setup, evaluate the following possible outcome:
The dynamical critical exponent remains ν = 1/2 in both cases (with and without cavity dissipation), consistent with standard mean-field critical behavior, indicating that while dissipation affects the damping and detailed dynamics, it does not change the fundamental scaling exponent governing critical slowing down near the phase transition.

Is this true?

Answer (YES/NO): NO